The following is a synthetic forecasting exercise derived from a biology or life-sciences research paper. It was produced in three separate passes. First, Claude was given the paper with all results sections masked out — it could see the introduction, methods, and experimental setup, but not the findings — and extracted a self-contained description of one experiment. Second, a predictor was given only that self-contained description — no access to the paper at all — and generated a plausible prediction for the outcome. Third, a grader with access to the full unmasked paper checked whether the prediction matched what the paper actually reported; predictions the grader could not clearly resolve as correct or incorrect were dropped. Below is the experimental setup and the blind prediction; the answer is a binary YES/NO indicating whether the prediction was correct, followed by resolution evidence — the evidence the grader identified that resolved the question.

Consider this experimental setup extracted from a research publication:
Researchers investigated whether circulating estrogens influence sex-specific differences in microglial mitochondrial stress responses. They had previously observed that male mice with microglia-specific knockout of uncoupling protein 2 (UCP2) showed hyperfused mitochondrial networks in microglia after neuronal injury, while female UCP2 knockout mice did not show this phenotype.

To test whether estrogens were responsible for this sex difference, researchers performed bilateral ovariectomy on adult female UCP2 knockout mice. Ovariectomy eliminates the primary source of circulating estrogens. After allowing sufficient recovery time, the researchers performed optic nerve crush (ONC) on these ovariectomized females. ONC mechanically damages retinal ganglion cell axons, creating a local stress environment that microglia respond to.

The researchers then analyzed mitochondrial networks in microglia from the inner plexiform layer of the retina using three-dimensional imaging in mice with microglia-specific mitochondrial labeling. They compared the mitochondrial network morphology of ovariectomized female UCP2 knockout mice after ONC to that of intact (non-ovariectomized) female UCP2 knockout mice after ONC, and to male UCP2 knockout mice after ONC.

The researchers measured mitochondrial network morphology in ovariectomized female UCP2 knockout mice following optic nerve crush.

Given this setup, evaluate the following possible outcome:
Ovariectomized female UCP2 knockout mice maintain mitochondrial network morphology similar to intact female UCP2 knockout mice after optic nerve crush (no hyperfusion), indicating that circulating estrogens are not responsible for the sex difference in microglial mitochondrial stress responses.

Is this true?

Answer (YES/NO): NO